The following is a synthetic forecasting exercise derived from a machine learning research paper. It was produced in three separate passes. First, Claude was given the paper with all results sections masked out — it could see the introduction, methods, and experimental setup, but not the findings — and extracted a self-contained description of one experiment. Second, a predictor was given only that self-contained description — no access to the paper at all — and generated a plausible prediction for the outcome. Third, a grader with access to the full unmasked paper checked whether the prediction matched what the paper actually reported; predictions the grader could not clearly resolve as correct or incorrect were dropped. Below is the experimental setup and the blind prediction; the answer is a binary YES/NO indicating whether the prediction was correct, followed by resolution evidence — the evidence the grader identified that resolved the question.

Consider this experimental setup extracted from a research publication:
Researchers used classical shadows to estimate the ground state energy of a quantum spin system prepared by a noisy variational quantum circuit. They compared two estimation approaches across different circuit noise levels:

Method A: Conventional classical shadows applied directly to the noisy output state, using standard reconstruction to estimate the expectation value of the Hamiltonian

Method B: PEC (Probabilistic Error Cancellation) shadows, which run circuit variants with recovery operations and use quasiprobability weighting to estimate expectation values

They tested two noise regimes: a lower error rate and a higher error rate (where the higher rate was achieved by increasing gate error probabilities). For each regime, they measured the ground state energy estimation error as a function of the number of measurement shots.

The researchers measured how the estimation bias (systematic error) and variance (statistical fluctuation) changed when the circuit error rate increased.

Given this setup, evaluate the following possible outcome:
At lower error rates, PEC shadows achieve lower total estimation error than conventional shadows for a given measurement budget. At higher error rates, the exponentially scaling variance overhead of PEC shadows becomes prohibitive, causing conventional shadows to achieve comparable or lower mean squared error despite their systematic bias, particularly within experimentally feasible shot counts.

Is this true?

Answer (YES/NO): NO